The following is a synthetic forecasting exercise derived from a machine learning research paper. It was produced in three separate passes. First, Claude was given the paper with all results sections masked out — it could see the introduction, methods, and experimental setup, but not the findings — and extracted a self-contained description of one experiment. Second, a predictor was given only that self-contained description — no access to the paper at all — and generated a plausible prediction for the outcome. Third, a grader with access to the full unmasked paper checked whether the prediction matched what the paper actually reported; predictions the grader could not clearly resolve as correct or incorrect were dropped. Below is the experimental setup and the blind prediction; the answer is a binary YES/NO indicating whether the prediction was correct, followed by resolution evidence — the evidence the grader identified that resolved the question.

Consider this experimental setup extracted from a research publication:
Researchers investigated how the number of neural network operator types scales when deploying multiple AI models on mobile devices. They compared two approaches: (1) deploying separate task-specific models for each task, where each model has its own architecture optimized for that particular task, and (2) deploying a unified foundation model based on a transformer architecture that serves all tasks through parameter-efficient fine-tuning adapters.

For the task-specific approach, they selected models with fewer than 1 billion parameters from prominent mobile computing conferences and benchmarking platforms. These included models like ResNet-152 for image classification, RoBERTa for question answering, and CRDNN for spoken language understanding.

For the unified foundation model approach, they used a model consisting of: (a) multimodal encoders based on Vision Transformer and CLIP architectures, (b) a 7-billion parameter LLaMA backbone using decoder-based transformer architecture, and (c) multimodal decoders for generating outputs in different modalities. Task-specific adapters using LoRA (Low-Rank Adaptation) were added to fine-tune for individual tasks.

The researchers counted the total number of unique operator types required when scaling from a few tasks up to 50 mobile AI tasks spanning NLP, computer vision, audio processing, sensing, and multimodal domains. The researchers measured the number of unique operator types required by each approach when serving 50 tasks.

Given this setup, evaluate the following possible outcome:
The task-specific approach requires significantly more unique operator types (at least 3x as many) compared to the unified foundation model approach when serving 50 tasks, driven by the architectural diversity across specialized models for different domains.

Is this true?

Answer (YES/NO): YES